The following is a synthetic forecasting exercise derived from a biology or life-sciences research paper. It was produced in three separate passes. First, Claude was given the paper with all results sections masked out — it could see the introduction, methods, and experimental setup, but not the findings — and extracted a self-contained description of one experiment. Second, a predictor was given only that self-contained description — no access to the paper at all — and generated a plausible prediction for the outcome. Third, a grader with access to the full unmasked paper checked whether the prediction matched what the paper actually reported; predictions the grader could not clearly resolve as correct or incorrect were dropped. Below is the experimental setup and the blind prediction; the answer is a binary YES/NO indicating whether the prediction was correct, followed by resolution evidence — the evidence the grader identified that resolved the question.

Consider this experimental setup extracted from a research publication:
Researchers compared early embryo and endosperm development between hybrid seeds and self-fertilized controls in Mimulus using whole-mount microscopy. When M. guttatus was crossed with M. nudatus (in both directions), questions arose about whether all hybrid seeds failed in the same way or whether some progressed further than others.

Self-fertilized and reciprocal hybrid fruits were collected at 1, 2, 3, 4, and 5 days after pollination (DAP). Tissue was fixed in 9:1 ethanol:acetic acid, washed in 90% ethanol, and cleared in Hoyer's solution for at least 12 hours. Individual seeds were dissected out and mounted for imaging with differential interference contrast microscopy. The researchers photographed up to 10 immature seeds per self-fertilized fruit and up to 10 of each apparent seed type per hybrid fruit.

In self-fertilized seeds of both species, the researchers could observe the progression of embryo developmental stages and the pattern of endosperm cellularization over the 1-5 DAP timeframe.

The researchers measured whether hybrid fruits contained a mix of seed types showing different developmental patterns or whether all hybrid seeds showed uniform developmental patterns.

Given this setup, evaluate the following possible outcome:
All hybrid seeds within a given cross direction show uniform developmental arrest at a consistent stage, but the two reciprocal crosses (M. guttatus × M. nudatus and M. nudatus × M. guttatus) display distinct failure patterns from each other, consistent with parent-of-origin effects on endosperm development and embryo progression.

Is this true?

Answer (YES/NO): NO